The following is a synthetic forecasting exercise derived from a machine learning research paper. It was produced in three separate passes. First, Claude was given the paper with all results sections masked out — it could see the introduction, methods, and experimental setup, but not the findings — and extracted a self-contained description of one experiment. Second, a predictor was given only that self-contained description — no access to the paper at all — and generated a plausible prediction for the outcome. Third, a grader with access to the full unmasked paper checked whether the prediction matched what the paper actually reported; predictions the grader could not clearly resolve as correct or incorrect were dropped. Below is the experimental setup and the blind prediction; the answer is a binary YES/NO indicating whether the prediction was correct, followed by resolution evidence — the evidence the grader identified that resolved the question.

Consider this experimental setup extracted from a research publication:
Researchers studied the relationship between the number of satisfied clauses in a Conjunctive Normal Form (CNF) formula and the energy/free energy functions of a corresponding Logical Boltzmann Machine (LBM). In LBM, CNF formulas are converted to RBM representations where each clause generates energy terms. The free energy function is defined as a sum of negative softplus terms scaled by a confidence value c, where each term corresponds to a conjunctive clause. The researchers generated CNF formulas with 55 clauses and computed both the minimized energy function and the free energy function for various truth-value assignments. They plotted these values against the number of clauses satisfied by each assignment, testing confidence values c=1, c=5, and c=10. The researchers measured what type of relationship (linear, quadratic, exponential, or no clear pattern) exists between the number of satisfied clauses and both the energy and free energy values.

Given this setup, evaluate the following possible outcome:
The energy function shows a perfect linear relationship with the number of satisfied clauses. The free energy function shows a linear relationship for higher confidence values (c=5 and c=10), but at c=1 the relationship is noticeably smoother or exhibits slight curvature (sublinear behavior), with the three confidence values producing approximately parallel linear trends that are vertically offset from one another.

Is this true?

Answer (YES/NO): NO